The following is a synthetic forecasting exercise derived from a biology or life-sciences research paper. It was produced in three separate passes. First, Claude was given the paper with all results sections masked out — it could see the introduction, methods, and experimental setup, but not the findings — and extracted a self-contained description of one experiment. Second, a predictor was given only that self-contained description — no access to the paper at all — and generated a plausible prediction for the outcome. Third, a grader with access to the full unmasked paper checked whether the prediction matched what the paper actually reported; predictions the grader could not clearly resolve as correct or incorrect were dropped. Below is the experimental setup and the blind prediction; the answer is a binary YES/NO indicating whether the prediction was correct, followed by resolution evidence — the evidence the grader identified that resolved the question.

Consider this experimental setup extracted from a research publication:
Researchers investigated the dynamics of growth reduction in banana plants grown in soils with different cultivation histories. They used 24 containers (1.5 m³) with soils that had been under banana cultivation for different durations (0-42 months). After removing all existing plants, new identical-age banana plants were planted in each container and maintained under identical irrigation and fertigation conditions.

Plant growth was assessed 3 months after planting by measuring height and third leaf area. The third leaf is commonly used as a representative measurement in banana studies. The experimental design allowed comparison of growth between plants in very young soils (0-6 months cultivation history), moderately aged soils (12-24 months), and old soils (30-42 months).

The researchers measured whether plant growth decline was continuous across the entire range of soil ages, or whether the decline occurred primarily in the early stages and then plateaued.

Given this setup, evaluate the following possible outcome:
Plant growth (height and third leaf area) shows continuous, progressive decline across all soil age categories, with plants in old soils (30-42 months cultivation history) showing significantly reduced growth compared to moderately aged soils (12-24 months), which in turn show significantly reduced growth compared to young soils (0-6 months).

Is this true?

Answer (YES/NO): NO